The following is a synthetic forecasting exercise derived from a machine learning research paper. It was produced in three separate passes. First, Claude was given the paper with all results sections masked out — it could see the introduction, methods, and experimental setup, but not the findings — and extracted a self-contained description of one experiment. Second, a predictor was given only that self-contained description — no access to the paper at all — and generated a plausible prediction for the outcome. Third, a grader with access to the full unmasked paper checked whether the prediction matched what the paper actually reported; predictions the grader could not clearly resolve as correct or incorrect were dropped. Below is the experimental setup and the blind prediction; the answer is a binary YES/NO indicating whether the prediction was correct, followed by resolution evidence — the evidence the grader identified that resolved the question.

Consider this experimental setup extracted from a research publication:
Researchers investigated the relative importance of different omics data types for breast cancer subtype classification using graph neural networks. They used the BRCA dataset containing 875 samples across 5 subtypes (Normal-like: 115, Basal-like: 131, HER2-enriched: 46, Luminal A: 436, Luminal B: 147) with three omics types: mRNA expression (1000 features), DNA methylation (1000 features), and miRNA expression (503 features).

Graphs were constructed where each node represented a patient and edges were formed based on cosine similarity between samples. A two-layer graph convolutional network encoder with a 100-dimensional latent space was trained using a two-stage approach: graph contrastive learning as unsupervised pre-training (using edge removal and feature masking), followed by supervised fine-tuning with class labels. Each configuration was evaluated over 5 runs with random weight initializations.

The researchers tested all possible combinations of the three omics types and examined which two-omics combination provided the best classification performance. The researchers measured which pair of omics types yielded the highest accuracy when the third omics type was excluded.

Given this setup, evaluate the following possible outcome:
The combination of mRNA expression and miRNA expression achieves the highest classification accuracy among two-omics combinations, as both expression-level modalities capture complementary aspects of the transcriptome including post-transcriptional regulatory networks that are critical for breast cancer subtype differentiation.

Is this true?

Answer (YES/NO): NO